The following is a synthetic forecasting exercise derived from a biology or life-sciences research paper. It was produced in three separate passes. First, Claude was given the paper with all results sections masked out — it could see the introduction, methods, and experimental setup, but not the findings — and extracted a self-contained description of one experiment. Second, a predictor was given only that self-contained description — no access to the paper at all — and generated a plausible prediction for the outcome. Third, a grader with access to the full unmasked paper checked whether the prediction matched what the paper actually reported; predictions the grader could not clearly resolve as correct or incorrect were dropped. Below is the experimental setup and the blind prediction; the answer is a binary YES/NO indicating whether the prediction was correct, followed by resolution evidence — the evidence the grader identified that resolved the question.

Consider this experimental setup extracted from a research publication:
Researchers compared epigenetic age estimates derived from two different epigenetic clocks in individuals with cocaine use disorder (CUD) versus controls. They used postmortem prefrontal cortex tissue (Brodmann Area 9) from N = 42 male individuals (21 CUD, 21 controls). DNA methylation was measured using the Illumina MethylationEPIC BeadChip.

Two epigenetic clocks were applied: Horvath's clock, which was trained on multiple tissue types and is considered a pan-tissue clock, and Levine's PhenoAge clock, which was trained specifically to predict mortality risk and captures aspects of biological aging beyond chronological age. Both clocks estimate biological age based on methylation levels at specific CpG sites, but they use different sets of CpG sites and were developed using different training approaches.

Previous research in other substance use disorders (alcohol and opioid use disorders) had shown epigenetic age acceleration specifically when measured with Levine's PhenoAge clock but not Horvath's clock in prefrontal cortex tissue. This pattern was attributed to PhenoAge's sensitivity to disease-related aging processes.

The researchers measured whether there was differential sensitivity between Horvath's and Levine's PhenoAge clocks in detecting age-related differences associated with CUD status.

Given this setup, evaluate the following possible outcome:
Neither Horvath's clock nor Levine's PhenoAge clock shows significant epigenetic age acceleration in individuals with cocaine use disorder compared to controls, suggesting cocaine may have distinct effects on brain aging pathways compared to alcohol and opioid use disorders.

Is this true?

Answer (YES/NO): NO